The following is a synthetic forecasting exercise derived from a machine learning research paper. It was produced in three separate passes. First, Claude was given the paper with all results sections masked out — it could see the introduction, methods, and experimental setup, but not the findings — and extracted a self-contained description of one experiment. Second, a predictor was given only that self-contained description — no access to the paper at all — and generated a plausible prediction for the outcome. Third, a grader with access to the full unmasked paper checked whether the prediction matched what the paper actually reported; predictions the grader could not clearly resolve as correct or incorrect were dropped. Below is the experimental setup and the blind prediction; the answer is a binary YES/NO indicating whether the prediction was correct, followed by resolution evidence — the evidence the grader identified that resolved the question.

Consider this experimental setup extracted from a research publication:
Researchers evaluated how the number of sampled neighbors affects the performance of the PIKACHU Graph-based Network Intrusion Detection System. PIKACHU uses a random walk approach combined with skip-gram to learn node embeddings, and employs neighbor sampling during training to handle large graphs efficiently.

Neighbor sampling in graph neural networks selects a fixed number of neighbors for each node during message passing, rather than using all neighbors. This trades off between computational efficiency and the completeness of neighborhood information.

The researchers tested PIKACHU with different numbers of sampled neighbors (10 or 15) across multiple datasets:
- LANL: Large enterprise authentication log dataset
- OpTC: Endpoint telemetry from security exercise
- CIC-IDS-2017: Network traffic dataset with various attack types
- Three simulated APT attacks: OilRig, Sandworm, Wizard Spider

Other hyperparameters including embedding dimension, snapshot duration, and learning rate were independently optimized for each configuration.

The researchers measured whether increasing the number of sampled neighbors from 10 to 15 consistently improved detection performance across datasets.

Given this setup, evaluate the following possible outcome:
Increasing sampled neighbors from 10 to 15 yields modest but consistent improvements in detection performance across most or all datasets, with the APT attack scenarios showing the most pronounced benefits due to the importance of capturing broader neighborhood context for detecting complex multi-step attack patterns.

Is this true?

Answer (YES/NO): NO